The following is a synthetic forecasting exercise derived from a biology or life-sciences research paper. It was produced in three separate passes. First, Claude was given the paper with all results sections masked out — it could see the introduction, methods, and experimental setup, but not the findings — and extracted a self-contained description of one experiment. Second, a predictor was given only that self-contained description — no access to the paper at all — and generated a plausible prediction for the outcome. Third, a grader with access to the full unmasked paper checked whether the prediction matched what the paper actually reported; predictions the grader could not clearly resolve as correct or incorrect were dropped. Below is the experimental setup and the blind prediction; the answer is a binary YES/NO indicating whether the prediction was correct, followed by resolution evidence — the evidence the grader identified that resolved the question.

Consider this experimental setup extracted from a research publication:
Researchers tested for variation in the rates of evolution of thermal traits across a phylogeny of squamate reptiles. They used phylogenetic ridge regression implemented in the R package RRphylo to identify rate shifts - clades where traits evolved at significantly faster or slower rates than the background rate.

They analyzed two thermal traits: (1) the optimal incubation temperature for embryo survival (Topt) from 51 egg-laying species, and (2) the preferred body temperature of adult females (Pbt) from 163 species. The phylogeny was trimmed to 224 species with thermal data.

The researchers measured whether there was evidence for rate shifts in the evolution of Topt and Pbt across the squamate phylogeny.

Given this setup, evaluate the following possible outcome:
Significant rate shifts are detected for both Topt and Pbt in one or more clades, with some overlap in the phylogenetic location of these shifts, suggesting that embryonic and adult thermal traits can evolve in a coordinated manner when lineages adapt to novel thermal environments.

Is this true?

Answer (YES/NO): NO